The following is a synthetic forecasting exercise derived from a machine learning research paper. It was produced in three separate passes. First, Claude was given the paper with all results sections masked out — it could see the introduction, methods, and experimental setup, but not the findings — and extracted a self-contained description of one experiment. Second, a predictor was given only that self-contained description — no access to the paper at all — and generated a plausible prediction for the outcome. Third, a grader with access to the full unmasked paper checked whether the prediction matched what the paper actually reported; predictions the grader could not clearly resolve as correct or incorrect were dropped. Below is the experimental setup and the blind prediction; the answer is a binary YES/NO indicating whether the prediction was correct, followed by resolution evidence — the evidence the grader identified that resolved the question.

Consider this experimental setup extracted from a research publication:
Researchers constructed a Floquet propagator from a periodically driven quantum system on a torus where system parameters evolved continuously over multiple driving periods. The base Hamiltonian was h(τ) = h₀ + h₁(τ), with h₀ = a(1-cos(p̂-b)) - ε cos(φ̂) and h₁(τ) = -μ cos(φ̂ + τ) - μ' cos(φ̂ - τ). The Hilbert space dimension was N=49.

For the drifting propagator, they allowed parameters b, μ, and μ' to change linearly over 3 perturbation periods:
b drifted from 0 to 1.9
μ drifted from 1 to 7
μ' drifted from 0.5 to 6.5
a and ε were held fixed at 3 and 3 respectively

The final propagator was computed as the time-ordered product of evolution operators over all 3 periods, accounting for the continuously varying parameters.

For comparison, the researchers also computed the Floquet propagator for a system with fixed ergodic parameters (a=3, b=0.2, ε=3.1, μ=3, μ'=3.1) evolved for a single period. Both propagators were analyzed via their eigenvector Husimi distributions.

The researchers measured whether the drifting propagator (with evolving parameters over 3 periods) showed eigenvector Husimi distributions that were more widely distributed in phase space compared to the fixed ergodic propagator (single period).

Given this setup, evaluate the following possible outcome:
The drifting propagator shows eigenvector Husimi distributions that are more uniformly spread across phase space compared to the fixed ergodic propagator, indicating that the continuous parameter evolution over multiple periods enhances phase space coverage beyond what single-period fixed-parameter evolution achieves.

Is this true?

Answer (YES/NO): YES